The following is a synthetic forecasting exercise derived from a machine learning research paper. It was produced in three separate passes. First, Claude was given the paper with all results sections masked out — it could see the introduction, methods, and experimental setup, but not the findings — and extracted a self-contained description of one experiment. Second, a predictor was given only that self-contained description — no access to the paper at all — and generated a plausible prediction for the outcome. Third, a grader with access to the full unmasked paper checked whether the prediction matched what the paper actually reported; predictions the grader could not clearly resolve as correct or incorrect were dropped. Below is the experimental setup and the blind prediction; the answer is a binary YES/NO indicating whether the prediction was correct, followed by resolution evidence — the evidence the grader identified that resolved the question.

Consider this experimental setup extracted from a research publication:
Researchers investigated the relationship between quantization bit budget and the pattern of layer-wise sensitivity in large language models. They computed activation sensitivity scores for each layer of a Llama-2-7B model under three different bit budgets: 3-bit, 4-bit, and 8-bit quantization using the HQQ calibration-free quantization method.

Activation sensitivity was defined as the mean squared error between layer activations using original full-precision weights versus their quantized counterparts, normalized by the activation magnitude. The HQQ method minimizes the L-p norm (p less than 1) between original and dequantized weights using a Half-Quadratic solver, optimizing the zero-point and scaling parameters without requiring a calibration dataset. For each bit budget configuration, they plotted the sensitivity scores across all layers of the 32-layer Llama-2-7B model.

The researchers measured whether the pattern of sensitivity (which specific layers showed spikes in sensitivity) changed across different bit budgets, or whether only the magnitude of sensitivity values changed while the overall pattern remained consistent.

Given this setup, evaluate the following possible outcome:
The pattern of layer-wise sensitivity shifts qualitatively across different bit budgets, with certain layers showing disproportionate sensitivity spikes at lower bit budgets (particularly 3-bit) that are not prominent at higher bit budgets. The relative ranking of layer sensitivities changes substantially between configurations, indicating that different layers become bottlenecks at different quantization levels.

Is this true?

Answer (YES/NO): NO